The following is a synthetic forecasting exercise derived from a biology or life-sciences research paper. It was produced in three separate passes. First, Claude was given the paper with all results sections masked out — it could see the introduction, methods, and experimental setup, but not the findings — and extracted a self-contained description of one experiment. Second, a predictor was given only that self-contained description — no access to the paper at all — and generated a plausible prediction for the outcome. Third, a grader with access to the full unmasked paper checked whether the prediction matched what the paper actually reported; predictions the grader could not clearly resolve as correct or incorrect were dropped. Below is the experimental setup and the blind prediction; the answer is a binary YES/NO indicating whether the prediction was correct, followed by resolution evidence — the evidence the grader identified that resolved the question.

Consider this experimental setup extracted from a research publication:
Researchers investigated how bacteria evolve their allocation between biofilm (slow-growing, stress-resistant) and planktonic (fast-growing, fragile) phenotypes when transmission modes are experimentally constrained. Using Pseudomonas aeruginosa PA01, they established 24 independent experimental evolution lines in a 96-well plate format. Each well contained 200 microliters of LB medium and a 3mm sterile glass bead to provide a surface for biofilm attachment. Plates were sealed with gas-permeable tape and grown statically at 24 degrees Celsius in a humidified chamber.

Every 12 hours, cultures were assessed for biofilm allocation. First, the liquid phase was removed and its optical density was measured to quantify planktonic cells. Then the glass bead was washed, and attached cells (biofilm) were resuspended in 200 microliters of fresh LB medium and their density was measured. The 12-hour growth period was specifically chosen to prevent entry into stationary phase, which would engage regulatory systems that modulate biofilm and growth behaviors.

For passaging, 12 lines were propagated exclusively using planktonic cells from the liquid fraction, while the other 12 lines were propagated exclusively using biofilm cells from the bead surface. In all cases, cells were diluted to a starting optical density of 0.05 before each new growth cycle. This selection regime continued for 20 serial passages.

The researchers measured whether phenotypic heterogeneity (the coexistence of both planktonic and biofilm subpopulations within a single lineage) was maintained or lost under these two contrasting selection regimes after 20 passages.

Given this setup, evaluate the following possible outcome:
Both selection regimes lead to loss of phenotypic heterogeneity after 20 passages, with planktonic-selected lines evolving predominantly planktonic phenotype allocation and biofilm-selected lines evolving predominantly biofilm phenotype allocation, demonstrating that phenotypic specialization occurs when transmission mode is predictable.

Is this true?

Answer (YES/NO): NO